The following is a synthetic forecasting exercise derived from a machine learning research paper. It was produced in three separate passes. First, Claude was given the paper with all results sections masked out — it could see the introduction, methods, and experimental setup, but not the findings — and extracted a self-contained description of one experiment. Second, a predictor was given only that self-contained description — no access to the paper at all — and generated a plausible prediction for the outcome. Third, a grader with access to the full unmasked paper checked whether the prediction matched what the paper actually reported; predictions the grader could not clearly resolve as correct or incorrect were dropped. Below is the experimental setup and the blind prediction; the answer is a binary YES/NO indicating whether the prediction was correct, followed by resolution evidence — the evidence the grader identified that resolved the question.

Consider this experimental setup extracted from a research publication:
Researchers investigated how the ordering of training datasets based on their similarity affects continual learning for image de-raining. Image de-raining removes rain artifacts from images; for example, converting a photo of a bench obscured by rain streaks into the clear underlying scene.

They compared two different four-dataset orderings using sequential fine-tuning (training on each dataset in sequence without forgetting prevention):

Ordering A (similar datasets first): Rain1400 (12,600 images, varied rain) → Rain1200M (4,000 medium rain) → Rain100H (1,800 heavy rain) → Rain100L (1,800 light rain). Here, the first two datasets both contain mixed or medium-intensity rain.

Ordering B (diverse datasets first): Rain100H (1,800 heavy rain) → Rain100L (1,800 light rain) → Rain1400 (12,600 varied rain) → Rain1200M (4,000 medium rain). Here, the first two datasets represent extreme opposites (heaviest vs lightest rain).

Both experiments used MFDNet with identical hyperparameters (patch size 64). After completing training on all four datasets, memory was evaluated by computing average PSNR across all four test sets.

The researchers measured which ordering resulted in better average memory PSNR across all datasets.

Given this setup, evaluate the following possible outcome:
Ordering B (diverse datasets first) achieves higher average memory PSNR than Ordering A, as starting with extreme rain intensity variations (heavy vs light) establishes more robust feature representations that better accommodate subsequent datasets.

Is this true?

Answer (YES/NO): NO